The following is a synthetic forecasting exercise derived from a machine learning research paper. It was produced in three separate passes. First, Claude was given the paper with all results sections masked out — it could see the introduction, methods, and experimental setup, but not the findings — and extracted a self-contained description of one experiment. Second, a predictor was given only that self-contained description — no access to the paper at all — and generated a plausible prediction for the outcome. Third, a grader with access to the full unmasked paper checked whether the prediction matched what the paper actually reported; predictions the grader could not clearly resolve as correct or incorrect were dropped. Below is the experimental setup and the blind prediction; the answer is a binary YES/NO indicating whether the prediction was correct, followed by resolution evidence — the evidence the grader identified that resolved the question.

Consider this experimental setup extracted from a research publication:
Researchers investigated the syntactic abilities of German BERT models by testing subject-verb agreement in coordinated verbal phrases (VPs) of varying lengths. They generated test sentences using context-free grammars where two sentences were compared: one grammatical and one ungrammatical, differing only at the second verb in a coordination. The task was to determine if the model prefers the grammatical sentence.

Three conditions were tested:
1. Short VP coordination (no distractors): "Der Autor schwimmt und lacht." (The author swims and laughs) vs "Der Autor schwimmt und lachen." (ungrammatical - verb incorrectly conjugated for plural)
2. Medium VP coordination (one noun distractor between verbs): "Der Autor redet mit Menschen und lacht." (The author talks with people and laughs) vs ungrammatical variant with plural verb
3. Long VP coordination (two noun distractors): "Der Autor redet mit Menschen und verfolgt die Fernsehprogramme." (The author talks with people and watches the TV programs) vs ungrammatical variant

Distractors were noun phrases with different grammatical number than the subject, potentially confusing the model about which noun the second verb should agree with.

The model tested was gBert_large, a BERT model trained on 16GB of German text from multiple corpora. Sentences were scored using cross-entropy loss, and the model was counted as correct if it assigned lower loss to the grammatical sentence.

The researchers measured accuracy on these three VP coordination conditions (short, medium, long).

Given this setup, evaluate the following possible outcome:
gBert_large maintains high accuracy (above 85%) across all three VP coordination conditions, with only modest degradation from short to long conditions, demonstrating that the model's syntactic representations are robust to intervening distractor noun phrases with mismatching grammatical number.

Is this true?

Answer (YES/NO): NO